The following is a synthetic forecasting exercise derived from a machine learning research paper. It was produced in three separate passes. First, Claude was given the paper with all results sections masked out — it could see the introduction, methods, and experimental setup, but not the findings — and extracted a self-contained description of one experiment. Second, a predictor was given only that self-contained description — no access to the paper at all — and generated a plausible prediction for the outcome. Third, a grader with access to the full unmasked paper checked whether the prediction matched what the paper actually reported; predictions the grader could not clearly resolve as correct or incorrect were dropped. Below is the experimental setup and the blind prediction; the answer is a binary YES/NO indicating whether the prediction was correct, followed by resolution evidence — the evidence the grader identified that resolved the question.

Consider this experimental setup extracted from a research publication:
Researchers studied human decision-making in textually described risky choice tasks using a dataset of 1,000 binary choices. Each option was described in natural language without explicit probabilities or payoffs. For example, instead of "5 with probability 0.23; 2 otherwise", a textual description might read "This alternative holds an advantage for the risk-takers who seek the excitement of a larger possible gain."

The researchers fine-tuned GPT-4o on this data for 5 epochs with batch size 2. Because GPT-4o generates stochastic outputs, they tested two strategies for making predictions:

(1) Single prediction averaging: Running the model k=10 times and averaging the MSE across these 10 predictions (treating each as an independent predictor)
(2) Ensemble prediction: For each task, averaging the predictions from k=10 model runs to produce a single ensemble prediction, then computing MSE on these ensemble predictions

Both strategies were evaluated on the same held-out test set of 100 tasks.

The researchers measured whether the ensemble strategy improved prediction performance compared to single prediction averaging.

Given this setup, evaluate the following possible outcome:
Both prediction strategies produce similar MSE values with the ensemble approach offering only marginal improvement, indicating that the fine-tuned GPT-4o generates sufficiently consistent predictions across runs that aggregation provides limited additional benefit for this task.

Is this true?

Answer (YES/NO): NO